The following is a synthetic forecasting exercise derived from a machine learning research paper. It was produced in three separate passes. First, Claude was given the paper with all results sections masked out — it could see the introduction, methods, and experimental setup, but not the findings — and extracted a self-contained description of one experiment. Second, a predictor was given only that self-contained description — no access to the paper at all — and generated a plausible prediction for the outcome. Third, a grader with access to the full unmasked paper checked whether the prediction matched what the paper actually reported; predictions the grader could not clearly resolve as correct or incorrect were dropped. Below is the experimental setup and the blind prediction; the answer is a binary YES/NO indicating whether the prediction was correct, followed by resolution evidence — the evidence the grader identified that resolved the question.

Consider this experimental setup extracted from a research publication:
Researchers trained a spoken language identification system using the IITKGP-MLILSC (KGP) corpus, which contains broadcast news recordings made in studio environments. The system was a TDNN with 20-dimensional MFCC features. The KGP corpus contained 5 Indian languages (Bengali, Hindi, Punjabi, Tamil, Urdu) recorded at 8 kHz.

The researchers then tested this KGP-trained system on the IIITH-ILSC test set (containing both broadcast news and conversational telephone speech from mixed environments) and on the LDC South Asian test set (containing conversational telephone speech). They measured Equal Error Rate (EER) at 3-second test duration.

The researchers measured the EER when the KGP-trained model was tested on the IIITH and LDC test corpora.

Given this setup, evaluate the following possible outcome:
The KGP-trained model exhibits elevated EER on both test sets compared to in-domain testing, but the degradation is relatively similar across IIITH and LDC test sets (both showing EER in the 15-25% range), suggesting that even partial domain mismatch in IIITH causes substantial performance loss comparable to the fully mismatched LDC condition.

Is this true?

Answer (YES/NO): NO